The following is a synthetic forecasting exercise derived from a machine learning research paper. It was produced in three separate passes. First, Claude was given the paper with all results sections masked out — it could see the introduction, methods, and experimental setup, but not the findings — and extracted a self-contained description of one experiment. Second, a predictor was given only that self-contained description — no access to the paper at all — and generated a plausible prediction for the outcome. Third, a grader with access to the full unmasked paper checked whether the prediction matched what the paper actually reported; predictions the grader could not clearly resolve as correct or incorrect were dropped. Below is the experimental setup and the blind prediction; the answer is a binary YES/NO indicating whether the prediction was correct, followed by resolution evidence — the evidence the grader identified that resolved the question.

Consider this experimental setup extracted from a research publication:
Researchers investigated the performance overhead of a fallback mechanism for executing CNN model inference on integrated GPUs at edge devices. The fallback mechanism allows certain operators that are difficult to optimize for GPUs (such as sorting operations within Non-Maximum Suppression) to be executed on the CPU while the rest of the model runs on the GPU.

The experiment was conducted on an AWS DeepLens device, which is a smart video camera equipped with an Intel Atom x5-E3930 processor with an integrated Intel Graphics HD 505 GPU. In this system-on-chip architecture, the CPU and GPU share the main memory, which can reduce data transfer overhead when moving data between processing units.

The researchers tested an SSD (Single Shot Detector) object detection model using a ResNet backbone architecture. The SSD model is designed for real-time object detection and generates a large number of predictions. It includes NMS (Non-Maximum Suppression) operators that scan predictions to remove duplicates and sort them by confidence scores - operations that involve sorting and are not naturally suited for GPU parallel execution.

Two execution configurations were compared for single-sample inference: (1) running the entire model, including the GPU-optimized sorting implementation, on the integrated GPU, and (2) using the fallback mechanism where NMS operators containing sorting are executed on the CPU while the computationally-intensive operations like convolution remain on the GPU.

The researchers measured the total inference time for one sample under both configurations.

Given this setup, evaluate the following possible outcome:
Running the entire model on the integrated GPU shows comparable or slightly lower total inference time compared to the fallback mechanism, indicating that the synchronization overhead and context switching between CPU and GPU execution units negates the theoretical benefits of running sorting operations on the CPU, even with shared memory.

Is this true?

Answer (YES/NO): YES